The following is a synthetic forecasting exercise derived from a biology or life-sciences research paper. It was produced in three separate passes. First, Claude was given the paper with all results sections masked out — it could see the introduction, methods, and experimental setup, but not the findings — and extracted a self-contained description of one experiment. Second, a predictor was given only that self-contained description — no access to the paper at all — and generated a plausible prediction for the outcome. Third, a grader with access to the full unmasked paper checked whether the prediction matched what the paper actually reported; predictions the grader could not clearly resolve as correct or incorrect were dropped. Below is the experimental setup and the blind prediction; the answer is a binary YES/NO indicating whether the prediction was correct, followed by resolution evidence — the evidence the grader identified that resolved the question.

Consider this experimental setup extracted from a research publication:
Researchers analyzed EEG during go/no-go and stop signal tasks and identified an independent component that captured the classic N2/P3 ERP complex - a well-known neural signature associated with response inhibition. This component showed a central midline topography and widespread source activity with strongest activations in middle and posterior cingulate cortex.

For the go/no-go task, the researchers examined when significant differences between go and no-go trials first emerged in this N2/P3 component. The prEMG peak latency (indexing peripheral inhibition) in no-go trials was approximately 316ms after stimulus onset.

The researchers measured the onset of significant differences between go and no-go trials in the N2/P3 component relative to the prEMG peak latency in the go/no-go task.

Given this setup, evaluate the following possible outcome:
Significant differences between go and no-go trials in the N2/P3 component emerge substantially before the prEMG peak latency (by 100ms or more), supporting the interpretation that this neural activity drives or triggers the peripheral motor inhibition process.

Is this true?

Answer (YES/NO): NO